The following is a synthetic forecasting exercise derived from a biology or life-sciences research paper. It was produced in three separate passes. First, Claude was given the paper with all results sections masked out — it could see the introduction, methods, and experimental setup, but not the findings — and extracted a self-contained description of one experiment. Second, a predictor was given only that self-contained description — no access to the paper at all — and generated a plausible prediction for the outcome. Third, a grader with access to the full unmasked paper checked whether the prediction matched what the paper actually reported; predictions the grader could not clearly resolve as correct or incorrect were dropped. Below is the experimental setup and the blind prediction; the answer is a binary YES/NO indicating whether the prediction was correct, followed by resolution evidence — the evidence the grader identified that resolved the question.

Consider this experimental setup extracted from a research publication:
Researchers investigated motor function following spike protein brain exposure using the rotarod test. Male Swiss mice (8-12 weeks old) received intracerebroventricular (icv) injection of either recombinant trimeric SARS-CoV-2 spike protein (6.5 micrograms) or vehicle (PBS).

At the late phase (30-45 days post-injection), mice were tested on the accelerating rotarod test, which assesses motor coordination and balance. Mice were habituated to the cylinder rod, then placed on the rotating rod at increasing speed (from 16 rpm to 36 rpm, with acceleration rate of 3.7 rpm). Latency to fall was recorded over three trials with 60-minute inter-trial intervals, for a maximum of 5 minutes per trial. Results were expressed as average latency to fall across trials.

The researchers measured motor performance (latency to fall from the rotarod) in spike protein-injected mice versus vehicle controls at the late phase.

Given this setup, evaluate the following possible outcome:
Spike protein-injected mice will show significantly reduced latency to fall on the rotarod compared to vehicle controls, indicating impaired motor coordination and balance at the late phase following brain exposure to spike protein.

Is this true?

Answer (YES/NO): NO